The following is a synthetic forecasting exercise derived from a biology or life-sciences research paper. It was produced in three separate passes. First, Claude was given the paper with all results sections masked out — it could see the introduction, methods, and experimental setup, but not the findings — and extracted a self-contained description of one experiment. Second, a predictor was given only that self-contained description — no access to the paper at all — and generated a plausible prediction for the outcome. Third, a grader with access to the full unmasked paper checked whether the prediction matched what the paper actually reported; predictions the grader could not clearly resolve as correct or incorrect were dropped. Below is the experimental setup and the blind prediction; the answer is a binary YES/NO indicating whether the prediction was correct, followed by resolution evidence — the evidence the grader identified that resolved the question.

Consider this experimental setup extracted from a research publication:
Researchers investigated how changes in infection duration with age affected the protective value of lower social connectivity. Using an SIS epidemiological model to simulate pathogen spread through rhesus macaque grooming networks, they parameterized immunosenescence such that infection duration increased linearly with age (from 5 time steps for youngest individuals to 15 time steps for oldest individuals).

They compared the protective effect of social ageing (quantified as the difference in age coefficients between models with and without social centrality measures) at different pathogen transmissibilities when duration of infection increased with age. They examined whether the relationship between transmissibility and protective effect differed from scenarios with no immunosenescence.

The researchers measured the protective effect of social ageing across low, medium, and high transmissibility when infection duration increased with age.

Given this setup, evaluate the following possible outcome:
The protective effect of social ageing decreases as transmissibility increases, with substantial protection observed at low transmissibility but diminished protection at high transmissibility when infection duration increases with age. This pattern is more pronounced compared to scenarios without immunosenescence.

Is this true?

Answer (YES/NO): NO